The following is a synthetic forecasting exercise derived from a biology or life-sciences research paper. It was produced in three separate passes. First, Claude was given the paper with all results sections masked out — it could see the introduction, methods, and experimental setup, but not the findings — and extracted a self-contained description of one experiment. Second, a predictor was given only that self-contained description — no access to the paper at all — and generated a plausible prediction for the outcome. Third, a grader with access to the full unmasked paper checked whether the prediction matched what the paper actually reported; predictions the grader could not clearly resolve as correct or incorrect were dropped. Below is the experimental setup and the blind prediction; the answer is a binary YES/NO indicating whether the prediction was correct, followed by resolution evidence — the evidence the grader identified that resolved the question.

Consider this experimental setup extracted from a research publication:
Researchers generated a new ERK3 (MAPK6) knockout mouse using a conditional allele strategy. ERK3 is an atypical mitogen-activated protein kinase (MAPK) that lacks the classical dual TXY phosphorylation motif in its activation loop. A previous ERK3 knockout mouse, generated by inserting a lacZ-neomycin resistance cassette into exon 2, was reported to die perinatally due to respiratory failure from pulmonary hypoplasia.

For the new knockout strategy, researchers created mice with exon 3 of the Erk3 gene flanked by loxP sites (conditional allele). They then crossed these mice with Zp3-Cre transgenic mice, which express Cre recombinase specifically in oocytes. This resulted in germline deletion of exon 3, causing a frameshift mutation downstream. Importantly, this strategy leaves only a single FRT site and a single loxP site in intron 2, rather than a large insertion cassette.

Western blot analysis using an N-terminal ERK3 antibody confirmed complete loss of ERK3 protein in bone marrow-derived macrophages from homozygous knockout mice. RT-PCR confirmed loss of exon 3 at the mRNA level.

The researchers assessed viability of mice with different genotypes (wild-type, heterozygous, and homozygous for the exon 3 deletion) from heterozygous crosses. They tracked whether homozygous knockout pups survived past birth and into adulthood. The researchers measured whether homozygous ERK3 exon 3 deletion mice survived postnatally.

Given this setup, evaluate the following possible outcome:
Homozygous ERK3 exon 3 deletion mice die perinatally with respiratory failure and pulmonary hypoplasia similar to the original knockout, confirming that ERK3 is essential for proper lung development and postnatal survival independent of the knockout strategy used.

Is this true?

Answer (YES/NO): NO